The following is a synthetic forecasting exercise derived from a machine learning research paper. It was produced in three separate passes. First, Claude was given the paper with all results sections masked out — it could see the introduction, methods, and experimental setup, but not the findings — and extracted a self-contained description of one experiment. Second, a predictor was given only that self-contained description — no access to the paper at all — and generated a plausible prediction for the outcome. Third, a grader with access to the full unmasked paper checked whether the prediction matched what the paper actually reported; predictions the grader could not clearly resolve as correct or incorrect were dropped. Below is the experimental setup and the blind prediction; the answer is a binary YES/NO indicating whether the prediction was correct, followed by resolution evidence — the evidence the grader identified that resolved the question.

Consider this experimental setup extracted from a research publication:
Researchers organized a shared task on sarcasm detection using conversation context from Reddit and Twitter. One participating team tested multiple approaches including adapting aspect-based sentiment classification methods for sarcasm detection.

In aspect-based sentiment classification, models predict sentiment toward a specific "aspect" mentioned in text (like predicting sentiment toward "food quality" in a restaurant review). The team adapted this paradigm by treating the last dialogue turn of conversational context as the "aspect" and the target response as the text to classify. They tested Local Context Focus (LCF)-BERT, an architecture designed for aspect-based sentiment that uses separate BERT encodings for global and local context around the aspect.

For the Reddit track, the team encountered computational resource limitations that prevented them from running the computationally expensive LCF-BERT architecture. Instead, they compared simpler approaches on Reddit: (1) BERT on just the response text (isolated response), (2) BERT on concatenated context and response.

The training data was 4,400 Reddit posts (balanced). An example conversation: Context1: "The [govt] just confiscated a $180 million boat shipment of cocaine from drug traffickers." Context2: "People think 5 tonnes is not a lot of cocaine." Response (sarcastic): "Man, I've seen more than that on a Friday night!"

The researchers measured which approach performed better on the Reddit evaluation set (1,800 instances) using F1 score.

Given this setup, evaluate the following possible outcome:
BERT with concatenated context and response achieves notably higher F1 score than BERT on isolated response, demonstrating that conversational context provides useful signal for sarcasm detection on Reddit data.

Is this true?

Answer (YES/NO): NO